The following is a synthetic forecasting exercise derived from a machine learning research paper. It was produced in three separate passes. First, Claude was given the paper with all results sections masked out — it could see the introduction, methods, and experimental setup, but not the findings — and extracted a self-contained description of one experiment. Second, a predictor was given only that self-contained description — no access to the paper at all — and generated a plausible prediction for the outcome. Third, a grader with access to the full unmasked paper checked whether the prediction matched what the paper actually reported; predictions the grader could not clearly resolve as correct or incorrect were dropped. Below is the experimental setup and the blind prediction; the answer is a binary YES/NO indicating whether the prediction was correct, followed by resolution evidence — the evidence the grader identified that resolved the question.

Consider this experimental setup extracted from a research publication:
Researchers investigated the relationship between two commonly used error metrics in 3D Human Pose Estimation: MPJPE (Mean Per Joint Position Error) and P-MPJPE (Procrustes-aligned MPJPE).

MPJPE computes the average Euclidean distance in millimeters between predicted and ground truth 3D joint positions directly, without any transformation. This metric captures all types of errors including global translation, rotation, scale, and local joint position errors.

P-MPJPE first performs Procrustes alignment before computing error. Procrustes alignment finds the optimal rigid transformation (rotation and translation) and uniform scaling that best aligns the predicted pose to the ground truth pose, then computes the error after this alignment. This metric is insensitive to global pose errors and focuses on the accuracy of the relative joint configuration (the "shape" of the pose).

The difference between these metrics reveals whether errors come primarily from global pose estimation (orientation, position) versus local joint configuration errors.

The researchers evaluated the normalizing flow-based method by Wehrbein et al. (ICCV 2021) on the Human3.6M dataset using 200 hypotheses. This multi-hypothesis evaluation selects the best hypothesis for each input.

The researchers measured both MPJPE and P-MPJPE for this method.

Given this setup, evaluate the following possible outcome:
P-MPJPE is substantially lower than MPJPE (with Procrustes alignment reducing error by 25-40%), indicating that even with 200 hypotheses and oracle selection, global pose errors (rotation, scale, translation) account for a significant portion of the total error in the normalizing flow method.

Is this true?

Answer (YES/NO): YES